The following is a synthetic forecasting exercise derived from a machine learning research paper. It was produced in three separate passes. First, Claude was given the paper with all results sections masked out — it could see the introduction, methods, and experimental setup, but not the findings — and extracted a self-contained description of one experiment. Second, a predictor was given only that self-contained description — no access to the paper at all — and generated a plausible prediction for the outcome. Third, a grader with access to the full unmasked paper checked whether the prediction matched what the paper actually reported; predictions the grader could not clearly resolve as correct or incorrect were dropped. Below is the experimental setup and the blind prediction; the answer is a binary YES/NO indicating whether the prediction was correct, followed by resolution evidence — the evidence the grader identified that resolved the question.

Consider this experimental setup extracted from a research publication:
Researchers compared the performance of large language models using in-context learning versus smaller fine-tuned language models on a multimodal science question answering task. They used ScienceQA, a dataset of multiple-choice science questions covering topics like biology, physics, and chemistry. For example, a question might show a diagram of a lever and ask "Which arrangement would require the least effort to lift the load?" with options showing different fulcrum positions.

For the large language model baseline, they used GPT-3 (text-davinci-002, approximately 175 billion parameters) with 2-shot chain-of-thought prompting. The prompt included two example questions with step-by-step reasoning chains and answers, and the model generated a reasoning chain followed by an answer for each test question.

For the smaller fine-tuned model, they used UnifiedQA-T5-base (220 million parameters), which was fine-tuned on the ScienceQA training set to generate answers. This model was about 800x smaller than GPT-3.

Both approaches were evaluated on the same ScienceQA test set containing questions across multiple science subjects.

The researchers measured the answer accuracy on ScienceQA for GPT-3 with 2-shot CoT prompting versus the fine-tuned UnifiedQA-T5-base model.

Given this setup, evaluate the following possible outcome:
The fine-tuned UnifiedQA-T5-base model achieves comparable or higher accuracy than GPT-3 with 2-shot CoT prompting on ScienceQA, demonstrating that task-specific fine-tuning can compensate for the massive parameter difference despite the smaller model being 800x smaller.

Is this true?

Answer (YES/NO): YES